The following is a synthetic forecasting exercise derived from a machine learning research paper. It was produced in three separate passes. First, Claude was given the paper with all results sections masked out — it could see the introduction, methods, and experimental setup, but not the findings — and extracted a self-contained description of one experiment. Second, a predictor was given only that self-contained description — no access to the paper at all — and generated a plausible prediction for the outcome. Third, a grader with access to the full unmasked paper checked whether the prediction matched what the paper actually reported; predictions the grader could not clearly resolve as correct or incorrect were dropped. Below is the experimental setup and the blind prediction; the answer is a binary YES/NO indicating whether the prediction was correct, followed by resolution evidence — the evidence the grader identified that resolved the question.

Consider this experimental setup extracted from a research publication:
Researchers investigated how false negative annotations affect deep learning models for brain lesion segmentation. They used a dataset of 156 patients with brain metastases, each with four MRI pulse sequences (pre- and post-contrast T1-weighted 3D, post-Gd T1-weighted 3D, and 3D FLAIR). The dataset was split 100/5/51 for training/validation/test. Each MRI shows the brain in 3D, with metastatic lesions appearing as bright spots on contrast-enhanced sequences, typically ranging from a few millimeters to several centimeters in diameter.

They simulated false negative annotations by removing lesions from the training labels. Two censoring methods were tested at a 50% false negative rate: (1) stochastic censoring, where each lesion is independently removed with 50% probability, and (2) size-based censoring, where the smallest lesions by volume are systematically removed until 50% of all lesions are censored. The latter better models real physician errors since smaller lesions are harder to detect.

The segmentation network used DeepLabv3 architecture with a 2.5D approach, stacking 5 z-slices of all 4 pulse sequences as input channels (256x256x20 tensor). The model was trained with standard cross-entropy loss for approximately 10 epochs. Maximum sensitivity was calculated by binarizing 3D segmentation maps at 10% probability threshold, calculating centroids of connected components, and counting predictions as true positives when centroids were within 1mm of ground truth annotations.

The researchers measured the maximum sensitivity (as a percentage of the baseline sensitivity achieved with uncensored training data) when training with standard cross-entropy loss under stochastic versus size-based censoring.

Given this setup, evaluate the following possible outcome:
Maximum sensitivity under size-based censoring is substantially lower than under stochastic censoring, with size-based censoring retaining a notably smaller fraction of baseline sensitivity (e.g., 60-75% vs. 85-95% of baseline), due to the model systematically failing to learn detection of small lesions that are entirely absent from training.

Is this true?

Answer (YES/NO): NO